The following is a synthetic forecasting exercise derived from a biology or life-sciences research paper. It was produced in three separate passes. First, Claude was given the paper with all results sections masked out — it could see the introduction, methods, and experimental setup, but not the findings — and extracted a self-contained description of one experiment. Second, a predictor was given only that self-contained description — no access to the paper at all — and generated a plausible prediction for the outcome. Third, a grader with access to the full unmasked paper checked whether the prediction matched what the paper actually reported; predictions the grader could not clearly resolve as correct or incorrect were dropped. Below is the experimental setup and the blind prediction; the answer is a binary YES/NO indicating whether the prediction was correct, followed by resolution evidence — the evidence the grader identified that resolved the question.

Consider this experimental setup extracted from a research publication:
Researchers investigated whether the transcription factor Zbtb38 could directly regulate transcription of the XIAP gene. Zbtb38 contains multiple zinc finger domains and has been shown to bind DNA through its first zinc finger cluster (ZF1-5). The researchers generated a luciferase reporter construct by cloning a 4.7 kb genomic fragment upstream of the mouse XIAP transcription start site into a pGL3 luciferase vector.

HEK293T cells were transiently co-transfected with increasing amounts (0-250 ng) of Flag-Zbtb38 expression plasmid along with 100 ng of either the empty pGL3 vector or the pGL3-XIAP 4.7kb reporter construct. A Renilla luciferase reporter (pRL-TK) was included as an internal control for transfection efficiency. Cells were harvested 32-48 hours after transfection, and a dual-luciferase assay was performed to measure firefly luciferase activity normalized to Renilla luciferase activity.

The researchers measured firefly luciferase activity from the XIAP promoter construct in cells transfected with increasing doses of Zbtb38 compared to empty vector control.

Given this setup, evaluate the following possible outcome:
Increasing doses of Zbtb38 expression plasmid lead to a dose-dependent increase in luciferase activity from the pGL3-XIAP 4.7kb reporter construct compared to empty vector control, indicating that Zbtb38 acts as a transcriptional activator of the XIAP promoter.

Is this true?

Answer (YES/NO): YES